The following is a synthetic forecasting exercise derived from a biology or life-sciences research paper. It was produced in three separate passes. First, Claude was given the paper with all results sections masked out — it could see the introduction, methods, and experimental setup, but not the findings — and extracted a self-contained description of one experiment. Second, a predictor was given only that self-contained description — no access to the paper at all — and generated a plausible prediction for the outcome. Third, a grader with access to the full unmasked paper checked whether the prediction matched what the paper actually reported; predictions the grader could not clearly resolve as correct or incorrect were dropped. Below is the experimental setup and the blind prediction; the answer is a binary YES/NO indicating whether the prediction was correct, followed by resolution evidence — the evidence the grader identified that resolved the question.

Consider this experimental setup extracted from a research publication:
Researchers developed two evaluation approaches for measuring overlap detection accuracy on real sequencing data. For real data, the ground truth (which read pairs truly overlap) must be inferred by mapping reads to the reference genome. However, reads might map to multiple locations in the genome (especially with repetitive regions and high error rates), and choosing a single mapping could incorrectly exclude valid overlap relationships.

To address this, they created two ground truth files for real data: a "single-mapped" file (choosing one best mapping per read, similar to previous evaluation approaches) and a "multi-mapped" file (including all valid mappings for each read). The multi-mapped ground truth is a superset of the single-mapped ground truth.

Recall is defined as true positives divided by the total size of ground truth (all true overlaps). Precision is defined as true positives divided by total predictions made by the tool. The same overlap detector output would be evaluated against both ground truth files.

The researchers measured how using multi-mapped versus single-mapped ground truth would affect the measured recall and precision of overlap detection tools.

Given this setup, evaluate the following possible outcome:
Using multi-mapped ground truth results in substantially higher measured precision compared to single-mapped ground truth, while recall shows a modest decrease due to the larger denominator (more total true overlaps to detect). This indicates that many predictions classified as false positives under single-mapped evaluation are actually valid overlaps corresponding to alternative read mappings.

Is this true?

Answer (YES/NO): NO